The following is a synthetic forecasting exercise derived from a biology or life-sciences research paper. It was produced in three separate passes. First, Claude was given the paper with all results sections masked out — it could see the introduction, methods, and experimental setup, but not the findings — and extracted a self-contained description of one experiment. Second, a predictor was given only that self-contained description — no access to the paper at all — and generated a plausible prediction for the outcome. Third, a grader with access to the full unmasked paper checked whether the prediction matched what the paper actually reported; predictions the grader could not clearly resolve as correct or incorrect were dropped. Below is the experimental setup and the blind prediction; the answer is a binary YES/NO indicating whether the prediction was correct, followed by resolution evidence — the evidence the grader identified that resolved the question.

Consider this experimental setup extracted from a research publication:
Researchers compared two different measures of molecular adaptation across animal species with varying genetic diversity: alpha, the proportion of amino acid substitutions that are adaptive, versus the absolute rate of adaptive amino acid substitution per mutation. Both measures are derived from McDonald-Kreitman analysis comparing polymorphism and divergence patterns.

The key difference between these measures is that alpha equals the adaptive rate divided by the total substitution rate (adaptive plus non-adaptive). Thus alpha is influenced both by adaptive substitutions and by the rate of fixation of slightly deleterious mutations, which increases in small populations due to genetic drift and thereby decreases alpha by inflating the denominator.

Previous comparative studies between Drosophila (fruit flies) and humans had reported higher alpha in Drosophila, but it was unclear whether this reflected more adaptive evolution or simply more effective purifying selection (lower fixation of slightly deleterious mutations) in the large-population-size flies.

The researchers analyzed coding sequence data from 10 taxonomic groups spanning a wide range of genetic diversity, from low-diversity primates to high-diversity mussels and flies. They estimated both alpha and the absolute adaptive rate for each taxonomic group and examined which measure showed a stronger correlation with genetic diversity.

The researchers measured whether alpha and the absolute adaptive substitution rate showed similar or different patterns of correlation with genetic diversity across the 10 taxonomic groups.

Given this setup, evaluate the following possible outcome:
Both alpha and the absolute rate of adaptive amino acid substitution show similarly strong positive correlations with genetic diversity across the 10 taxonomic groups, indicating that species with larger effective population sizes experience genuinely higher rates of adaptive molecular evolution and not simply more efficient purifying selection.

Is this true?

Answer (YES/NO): NO